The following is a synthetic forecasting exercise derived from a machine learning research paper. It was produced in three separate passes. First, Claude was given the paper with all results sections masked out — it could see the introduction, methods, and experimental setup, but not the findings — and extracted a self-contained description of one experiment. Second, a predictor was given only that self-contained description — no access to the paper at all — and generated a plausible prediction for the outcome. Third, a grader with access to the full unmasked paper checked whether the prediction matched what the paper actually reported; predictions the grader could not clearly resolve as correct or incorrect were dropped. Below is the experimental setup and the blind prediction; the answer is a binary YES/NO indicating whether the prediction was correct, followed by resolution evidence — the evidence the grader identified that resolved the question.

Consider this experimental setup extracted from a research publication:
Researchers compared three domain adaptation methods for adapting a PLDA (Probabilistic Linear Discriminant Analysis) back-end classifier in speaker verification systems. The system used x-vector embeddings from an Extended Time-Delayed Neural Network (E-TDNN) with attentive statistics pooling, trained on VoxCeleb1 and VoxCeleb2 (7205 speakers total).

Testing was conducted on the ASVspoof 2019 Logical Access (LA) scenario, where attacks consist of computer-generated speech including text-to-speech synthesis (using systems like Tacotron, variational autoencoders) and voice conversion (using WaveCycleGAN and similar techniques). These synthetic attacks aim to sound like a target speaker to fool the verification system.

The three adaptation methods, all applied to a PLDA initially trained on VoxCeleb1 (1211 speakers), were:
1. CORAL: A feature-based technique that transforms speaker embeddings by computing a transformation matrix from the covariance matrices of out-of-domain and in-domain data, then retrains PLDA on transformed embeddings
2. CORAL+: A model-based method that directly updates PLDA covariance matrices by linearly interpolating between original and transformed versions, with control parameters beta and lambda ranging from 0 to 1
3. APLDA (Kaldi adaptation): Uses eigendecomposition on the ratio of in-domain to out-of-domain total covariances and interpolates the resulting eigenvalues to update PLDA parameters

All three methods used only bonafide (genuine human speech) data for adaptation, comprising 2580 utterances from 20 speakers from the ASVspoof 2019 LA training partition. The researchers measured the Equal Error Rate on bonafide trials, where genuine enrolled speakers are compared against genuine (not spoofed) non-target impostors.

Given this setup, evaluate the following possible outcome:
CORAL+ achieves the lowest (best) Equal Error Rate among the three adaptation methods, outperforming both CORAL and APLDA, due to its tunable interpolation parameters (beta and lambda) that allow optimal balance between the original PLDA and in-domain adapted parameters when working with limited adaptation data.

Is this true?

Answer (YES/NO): NO